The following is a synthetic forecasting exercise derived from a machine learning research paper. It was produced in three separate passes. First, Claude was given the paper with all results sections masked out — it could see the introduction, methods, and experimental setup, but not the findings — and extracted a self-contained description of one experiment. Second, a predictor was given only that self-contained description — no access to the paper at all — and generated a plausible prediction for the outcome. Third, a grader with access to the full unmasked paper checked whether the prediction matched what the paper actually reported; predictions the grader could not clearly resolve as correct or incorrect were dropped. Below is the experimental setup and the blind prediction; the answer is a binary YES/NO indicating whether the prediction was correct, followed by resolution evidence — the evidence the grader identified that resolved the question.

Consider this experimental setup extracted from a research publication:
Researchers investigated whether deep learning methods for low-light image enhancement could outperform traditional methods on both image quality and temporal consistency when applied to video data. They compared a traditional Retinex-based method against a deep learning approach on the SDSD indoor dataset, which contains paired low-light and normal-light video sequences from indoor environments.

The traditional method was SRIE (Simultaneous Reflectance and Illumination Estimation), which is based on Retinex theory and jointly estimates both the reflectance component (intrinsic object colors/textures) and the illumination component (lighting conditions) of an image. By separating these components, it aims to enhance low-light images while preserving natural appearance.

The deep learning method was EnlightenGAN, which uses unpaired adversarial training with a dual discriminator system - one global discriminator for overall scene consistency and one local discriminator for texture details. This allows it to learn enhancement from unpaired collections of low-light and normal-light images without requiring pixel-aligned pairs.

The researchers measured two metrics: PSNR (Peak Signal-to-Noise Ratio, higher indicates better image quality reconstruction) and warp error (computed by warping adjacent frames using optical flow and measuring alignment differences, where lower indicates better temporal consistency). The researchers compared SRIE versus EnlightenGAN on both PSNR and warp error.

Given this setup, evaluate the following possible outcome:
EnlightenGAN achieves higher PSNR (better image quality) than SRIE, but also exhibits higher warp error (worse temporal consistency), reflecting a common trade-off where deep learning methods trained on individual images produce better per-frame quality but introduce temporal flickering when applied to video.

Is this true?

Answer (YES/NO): YES